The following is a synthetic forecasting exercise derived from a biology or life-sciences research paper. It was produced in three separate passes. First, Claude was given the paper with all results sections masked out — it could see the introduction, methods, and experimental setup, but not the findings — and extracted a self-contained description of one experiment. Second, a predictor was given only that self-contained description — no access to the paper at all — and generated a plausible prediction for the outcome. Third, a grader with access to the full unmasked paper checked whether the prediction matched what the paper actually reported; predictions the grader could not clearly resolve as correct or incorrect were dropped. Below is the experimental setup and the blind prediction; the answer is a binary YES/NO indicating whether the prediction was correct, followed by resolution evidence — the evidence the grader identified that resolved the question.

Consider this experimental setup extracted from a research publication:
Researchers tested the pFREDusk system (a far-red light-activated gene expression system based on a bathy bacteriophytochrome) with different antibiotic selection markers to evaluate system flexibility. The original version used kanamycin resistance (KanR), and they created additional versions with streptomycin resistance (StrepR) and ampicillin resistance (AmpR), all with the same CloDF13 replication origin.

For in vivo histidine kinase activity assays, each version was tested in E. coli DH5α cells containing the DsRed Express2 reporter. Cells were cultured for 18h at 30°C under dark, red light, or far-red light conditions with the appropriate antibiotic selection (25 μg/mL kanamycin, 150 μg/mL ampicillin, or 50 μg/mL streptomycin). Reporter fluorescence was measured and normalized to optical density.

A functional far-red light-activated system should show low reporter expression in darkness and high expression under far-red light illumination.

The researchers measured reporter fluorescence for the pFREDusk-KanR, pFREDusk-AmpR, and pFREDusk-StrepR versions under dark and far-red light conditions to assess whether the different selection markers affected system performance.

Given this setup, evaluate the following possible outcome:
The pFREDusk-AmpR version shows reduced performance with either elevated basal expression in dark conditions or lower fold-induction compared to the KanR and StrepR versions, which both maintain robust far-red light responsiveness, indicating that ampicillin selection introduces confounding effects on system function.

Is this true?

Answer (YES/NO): NO